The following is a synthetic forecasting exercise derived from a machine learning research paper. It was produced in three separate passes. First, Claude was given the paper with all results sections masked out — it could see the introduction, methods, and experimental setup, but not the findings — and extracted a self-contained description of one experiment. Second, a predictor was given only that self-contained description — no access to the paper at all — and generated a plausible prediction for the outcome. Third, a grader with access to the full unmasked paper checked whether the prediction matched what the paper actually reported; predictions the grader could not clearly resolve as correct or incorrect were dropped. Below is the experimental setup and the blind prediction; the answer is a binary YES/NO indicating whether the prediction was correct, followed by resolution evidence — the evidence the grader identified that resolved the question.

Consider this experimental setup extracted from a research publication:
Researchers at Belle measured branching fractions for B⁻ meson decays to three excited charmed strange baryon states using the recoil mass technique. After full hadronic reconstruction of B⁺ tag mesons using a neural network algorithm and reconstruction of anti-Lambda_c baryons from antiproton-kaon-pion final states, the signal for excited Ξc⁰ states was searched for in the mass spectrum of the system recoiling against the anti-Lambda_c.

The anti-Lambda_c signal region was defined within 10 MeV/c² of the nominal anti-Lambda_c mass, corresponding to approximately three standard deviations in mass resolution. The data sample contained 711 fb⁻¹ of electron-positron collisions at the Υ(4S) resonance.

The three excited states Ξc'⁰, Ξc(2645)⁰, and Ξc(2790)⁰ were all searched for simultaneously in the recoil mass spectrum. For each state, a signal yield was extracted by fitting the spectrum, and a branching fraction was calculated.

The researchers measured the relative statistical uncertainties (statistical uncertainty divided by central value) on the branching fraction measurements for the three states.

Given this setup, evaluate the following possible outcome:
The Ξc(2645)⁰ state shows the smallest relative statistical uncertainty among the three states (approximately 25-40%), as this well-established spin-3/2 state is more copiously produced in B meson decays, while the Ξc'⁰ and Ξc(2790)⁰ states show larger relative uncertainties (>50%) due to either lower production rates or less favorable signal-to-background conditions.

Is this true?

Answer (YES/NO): NO